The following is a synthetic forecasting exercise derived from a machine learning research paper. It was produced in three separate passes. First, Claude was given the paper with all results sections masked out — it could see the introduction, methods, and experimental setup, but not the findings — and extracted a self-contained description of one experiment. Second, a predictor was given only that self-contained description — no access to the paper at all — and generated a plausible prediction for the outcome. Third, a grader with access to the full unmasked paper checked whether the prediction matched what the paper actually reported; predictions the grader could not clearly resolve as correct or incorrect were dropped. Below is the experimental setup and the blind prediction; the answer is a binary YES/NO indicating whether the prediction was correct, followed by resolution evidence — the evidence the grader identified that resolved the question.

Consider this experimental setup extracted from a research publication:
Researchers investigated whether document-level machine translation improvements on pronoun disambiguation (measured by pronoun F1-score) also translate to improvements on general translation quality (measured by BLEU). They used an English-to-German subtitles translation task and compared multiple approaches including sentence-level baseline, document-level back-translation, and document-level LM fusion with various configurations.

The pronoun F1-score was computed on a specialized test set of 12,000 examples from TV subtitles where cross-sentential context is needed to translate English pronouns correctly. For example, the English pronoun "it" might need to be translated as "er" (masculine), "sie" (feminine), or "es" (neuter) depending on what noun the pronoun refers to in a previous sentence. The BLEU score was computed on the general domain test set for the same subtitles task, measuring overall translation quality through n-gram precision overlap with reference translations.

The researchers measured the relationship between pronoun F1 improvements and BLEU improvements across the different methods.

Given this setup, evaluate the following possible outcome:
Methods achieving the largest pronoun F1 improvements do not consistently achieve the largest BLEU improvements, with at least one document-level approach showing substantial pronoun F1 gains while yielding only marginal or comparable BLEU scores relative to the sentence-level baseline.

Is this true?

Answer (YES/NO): YES